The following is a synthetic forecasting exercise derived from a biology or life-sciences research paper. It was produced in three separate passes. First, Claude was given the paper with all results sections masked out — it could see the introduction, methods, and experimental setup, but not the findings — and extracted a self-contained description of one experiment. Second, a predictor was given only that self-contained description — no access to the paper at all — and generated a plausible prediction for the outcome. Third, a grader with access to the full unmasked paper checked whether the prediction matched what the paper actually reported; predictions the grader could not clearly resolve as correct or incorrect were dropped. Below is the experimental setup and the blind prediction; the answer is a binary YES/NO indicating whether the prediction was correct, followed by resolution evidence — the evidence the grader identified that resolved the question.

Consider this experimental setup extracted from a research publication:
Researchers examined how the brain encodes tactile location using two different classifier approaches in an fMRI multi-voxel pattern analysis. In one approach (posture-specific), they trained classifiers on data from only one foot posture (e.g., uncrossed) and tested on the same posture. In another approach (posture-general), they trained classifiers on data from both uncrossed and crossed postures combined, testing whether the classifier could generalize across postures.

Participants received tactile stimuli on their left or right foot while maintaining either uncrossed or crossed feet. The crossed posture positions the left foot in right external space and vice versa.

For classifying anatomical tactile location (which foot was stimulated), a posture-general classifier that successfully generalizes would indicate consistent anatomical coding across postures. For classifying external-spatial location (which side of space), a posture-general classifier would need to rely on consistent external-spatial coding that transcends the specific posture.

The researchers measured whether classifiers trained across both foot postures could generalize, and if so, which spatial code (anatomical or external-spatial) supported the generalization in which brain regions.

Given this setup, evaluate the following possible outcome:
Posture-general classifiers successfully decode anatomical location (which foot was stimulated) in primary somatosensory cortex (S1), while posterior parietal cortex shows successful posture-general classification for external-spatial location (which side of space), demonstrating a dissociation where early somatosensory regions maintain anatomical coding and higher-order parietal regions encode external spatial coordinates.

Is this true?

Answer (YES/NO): YES